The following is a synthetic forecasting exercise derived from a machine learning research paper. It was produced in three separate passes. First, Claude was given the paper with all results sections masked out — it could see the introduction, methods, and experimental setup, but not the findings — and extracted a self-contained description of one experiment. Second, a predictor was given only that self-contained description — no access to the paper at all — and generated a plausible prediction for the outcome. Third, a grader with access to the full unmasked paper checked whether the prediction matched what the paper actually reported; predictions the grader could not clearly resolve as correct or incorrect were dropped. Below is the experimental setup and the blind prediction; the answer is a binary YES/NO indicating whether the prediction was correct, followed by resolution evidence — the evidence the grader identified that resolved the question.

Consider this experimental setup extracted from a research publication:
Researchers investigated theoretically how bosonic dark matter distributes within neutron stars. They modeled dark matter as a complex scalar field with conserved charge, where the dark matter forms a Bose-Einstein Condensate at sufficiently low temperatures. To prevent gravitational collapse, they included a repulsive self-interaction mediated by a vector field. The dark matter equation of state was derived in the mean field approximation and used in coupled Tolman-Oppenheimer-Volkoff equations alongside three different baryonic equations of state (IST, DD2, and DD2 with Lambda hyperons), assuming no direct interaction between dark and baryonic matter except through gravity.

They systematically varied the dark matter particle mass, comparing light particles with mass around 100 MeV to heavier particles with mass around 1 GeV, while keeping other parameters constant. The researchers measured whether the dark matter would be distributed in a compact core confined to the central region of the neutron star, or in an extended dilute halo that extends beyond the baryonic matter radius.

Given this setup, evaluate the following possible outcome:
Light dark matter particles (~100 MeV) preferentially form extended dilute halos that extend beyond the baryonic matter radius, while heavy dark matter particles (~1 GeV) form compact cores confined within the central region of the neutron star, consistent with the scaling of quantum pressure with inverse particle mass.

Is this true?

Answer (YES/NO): YES